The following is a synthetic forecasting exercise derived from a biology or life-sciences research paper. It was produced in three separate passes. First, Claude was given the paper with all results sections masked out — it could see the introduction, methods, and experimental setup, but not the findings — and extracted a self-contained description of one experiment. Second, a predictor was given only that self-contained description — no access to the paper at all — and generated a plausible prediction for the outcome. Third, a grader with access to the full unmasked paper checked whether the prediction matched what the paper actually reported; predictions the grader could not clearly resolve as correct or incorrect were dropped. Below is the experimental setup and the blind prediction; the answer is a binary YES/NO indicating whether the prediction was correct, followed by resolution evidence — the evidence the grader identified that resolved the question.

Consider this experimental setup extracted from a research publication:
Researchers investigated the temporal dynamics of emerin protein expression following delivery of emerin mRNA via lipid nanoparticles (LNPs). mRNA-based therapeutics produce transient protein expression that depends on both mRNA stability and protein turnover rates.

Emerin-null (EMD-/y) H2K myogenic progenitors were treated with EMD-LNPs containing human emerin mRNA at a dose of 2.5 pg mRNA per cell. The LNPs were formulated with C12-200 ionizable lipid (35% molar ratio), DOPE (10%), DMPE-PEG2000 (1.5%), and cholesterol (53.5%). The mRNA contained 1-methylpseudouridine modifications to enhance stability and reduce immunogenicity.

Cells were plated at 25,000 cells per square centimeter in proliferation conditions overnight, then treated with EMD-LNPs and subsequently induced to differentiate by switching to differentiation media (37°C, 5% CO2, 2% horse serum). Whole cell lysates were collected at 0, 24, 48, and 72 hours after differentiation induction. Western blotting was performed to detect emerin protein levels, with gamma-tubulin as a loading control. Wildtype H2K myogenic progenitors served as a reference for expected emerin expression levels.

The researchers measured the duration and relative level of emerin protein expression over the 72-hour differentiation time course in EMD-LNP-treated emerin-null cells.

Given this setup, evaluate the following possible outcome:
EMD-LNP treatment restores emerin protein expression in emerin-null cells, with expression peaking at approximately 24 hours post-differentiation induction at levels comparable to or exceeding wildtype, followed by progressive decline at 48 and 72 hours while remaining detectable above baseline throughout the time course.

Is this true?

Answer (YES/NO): YES